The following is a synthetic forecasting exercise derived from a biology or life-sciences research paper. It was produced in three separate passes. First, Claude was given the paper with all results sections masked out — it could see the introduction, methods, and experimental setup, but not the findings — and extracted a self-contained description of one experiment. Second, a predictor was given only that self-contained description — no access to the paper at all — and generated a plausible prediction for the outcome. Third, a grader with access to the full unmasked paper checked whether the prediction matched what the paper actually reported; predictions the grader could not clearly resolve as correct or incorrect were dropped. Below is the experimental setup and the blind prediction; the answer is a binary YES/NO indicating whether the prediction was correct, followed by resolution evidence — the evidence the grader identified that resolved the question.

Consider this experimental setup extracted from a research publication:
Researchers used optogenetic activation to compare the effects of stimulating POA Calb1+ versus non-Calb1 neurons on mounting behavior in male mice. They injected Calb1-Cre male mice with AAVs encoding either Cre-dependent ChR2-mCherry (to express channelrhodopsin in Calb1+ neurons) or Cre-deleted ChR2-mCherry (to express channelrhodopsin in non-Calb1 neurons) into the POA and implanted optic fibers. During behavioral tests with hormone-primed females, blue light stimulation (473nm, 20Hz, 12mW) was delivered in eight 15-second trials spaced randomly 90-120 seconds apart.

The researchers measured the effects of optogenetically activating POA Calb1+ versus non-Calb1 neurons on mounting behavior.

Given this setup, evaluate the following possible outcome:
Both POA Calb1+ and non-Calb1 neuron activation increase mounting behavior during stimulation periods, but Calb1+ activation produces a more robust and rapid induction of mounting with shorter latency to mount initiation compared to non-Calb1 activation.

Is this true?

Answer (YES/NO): NO